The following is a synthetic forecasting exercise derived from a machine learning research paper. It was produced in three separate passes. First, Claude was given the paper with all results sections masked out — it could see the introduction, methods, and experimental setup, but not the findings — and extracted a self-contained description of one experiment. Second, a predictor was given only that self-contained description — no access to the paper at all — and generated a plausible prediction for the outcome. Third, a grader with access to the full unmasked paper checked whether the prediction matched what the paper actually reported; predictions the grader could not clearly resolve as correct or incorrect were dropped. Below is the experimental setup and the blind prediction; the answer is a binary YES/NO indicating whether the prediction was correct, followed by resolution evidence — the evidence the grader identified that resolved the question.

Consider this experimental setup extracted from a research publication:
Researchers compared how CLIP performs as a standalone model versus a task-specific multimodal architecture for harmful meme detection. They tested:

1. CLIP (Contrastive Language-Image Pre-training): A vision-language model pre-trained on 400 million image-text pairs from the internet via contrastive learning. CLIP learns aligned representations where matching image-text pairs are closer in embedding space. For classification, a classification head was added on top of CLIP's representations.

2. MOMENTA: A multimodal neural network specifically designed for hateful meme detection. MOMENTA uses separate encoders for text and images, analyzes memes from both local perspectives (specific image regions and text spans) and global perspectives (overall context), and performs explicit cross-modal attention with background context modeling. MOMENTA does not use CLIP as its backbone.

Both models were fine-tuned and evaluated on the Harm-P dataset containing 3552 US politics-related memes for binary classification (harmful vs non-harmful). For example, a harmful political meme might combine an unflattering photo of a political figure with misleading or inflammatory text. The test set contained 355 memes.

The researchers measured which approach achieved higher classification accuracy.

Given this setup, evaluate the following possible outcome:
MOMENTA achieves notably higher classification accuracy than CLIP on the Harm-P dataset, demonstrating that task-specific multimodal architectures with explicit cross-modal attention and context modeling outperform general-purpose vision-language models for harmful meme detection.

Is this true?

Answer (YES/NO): YES